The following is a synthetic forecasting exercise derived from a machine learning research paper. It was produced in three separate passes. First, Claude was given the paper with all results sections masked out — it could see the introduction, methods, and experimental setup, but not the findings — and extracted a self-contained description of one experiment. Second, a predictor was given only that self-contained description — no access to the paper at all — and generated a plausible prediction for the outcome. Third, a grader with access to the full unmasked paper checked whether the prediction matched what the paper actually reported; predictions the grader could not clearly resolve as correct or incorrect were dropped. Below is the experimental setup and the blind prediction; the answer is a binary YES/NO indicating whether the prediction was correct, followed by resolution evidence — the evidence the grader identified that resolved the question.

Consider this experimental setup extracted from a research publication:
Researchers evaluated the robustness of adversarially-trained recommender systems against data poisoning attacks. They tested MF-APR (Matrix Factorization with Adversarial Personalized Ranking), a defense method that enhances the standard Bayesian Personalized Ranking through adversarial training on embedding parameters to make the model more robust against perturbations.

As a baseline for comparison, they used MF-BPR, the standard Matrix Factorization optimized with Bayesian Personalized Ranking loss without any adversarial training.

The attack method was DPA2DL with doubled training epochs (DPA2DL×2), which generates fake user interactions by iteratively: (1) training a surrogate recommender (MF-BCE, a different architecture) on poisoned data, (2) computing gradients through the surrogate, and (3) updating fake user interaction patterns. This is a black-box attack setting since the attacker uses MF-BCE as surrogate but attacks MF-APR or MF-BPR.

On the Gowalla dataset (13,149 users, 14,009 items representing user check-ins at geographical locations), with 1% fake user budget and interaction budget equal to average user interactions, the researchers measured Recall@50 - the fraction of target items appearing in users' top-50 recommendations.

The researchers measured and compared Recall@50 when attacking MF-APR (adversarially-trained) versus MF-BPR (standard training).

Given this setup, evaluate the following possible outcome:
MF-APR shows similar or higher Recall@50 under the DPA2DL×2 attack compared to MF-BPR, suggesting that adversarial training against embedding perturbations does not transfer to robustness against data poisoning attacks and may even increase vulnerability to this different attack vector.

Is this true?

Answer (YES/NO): YES